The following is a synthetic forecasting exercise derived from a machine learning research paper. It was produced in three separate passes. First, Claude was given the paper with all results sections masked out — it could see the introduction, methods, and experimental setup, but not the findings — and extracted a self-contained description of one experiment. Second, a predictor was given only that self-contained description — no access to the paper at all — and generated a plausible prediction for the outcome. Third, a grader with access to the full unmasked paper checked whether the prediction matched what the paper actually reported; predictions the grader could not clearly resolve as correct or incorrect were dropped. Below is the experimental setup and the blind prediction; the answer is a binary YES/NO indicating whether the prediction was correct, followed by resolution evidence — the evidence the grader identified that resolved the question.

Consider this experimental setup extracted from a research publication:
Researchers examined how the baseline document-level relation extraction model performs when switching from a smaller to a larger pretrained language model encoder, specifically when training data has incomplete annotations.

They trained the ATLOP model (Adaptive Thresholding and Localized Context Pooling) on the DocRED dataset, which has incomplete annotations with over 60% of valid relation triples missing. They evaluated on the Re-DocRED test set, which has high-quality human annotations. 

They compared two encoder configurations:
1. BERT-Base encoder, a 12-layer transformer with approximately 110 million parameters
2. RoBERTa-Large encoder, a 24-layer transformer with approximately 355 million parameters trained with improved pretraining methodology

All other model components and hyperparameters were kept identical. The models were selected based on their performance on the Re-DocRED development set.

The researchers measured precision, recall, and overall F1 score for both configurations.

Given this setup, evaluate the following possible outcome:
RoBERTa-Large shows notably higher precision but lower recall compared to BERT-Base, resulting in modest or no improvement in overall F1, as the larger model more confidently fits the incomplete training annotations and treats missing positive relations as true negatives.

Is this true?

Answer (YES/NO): NO